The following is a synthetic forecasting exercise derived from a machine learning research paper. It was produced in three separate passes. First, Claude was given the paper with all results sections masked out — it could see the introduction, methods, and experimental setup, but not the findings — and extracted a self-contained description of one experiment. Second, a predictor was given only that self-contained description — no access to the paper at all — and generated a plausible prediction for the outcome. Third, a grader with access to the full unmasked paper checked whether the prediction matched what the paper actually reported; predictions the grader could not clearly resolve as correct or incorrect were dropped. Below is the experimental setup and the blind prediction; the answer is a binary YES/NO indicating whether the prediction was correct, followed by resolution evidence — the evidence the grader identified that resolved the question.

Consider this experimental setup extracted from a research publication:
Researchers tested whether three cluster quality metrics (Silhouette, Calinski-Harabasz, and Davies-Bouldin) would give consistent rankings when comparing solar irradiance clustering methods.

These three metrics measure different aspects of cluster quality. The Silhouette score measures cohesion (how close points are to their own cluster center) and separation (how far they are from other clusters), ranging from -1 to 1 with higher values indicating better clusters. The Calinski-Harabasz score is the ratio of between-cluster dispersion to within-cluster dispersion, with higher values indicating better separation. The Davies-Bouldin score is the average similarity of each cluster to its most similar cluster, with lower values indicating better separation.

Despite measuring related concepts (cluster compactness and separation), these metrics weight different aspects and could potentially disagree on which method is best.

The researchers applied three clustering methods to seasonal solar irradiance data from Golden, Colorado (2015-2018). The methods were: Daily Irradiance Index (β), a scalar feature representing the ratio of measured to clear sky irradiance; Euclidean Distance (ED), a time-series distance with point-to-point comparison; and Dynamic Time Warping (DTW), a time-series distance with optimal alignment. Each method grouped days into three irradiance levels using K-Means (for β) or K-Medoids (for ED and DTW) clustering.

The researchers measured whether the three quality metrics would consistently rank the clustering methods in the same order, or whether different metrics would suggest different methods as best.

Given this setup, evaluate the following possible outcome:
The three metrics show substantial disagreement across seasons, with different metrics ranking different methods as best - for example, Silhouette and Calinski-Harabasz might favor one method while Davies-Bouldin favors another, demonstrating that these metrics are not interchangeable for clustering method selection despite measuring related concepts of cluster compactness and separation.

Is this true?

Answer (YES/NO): NO